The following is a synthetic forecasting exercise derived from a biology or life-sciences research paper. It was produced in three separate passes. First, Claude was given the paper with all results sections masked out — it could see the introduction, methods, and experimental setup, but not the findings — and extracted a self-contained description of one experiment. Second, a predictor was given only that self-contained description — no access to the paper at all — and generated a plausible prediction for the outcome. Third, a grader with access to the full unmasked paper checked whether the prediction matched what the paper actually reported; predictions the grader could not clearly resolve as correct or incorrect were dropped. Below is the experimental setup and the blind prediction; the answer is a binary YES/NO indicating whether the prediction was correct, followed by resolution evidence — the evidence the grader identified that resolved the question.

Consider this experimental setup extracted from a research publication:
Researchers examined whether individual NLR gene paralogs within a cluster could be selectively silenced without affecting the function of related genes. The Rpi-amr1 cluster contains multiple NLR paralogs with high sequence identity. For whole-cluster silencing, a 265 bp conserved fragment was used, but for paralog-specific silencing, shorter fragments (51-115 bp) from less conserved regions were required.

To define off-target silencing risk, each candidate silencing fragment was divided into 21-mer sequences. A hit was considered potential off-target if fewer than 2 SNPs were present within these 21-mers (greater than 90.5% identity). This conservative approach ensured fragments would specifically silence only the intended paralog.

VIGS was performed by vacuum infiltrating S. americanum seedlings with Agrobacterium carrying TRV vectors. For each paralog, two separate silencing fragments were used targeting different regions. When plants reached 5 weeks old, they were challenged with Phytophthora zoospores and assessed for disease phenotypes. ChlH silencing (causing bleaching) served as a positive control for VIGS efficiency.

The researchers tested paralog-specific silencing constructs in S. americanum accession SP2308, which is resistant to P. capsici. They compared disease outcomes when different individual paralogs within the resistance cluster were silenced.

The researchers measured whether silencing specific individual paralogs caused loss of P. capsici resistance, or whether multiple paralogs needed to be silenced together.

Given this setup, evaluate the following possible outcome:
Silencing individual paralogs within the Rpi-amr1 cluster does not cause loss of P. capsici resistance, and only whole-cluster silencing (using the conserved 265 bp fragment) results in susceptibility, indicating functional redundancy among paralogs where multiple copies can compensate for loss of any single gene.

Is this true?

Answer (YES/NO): NO